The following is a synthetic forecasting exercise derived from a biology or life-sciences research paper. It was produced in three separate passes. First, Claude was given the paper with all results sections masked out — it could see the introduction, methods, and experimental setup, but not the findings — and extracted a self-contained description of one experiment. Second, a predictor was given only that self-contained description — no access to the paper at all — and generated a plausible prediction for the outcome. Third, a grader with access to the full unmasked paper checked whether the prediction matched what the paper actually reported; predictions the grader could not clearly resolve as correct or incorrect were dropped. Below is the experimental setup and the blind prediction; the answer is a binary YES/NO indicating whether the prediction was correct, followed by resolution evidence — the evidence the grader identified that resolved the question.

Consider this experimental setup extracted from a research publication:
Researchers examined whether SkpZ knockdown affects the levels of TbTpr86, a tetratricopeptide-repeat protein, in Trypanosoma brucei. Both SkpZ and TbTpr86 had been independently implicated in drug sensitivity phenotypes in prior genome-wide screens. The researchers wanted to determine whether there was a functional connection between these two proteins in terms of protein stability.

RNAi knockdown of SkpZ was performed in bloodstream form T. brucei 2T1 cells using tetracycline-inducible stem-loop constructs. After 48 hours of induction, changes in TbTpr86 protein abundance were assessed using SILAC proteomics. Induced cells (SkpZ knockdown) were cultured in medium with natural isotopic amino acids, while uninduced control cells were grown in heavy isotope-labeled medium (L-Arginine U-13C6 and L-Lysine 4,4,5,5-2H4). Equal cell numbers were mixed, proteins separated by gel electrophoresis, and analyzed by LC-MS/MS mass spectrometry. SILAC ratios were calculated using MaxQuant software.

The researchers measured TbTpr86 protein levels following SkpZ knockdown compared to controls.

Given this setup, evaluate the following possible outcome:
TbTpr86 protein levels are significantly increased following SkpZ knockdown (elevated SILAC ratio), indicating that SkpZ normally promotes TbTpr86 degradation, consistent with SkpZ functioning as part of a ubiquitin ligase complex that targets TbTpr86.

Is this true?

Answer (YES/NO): NO